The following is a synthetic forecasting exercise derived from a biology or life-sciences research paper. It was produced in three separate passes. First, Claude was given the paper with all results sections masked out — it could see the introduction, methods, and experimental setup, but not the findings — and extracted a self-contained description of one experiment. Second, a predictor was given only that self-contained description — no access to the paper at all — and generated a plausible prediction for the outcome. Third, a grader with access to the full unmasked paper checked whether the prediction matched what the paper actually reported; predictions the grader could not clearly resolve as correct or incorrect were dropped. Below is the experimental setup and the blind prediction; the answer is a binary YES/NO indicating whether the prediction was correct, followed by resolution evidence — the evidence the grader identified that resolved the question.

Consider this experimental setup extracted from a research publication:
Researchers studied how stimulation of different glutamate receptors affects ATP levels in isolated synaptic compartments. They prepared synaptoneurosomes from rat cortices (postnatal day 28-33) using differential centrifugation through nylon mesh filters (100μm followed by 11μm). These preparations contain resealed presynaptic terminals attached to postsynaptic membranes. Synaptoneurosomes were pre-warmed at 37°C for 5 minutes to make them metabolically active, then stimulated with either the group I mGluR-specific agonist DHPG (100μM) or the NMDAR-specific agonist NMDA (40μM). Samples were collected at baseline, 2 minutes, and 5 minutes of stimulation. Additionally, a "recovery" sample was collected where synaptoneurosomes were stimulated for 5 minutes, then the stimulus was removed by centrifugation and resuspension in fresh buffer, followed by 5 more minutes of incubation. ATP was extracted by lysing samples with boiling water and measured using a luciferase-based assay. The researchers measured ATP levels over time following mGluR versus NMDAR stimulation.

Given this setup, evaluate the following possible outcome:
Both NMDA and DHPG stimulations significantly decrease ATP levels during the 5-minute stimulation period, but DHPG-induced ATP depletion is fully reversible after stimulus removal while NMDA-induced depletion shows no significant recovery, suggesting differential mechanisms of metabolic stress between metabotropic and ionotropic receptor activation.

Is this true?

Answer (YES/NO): NO